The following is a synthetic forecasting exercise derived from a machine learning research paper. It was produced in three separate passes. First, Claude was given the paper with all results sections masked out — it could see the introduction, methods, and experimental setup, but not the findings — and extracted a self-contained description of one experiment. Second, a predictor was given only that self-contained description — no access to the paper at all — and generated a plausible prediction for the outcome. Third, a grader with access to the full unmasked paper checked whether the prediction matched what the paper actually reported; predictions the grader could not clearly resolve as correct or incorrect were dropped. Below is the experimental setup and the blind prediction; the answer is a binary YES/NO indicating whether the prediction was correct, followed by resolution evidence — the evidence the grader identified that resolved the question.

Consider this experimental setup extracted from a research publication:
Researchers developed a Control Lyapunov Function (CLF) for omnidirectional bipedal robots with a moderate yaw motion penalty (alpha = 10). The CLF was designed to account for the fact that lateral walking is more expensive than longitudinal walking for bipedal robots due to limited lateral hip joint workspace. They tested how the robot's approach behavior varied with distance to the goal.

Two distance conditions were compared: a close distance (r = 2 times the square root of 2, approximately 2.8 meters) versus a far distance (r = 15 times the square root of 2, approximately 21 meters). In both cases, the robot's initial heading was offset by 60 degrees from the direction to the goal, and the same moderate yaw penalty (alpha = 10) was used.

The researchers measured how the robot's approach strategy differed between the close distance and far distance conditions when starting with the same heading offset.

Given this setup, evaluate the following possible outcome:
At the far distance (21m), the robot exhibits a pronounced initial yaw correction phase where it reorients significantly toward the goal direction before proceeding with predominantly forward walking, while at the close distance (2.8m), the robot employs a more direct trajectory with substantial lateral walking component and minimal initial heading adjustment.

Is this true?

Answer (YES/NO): NO